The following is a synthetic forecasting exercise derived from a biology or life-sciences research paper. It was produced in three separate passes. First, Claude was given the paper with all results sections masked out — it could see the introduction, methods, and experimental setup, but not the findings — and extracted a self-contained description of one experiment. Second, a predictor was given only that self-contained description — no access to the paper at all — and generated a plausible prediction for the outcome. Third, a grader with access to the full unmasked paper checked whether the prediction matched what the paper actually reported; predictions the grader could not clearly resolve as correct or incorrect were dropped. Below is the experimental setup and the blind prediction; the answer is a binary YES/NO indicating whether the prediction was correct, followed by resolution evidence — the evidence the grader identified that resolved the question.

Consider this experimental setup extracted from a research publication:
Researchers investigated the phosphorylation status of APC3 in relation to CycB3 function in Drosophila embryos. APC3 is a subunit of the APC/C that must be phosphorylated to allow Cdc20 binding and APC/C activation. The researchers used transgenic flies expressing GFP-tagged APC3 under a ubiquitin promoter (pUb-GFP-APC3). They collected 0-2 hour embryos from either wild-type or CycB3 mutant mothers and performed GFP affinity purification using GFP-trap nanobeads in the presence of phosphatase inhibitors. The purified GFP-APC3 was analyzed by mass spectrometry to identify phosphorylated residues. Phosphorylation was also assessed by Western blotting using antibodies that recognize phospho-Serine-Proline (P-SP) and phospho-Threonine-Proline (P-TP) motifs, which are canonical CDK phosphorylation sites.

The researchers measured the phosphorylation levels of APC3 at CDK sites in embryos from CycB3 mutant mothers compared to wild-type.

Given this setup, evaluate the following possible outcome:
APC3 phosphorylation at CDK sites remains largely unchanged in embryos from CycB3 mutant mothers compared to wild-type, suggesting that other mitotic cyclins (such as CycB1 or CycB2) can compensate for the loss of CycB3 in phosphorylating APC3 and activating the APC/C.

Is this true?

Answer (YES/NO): NO